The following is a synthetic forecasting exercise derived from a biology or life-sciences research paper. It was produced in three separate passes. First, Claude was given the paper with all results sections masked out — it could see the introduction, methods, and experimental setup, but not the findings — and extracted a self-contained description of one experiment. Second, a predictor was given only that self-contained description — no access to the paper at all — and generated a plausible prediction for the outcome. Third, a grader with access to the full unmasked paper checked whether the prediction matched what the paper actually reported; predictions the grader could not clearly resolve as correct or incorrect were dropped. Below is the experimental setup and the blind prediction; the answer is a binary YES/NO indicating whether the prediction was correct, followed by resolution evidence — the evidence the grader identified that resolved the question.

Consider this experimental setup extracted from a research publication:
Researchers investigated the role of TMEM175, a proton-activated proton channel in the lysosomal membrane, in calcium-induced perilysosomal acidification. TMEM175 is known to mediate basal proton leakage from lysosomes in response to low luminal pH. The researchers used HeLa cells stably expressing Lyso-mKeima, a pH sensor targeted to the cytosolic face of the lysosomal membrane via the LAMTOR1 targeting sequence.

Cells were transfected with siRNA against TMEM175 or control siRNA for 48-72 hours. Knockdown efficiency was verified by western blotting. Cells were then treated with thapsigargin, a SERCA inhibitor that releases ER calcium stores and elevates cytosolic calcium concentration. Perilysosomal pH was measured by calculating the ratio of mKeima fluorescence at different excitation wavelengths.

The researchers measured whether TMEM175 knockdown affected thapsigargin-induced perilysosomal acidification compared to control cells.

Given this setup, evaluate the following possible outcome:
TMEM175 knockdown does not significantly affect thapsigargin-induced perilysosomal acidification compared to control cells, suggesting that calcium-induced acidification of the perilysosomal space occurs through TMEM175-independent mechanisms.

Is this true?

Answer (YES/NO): YES